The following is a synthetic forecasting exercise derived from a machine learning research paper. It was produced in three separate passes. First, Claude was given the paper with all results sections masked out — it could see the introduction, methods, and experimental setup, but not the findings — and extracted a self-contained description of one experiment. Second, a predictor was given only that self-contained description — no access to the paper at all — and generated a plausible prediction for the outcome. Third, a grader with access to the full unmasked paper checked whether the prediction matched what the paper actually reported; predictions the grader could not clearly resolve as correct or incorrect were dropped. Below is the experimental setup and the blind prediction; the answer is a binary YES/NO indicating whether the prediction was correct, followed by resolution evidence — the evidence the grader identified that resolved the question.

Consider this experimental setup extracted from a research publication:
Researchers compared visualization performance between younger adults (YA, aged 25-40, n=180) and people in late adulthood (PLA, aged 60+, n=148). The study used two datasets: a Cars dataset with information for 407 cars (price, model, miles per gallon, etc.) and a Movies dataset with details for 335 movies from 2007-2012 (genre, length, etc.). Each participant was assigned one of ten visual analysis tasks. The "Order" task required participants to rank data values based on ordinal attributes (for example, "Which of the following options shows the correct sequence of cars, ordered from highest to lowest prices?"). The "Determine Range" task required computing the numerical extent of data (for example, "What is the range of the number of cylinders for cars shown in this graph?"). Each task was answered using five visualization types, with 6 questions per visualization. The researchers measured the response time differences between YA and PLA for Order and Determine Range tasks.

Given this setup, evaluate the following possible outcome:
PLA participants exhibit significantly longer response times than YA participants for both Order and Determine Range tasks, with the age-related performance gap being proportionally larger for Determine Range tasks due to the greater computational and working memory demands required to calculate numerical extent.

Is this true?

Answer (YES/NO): NO